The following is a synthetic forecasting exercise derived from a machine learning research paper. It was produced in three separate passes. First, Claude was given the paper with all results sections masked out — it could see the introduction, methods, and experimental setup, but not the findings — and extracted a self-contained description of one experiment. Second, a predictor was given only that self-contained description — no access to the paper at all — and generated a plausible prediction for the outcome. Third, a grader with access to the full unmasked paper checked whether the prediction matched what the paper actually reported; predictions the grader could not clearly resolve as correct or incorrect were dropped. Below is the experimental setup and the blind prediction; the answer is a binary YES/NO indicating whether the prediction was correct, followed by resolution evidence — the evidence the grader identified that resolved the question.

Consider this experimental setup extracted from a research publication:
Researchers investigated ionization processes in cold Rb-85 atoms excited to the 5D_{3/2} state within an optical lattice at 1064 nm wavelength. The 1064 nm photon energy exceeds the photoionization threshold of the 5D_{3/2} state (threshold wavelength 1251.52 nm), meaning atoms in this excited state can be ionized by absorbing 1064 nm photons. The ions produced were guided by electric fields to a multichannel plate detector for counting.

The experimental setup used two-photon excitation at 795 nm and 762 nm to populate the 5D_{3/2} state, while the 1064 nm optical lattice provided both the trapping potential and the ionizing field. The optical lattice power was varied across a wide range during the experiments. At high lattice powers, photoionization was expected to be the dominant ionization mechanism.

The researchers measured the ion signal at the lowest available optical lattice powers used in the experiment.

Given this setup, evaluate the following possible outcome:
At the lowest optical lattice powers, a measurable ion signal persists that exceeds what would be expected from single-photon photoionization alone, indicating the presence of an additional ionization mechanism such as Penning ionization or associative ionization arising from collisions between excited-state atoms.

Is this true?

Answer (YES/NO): YES